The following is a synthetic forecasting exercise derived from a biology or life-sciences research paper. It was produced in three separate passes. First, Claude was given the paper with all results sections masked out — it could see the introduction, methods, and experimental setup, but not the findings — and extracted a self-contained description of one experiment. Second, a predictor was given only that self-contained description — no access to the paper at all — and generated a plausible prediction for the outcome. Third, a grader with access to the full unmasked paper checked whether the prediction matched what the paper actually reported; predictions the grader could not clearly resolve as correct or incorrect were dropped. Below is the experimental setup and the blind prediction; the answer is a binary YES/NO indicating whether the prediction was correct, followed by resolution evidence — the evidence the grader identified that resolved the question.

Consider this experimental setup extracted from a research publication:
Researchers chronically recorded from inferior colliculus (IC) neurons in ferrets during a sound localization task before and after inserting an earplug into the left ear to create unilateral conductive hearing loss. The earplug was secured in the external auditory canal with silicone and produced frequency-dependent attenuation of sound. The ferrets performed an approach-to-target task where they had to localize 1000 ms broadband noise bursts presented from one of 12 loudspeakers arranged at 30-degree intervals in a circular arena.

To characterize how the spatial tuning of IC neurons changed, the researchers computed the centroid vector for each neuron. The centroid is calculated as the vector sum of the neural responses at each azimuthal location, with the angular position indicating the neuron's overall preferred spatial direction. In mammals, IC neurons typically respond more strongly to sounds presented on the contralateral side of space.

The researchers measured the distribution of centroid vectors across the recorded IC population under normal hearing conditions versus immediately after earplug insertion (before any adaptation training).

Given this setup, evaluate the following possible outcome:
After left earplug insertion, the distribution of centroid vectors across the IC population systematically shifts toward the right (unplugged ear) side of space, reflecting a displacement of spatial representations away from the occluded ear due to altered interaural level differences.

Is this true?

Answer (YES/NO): NO